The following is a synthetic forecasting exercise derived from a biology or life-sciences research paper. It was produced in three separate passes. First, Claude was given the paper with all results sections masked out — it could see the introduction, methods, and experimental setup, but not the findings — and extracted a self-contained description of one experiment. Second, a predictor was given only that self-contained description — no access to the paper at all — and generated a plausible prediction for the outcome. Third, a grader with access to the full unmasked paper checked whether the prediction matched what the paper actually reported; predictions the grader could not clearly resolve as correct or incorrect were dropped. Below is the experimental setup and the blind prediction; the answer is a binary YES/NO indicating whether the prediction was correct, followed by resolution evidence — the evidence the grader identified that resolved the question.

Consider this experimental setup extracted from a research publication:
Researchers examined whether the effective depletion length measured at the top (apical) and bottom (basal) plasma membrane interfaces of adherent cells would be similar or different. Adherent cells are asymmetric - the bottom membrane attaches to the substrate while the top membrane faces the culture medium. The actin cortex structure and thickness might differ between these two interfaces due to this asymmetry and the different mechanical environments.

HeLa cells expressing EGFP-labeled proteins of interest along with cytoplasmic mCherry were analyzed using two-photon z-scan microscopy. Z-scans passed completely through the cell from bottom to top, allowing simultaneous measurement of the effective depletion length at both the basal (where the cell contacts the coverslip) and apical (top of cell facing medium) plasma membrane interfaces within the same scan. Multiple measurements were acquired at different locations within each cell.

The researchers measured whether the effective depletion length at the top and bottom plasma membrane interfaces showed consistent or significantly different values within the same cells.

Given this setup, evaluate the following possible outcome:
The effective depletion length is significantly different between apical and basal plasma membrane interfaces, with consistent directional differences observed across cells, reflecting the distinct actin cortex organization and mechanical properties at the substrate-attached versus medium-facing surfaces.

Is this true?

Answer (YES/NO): NO